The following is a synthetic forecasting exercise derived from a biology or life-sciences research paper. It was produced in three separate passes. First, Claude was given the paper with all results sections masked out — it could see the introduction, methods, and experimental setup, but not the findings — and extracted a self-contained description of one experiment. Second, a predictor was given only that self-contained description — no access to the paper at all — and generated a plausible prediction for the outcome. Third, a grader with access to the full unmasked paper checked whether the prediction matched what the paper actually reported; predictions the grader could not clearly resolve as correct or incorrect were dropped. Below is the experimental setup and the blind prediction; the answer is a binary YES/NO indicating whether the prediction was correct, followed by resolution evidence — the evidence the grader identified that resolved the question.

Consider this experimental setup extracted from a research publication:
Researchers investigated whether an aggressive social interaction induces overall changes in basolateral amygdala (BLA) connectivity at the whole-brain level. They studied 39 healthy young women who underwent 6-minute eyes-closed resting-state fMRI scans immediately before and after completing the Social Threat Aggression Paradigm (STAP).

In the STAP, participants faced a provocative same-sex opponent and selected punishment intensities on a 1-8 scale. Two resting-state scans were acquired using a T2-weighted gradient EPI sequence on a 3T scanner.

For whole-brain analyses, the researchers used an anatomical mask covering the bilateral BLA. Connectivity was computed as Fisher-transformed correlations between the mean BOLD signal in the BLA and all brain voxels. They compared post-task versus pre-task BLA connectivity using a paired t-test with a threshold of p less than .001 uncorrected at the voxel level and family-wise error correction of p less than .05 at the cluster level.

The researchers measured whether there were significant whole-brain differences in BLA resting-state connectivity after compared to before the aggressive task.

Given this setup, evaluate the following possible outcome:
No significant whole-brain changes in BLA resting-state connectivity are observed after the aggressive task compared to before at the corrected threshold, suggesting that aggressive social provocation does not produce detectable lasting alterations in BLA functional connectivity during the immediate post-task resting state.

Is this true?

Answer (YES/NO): YES